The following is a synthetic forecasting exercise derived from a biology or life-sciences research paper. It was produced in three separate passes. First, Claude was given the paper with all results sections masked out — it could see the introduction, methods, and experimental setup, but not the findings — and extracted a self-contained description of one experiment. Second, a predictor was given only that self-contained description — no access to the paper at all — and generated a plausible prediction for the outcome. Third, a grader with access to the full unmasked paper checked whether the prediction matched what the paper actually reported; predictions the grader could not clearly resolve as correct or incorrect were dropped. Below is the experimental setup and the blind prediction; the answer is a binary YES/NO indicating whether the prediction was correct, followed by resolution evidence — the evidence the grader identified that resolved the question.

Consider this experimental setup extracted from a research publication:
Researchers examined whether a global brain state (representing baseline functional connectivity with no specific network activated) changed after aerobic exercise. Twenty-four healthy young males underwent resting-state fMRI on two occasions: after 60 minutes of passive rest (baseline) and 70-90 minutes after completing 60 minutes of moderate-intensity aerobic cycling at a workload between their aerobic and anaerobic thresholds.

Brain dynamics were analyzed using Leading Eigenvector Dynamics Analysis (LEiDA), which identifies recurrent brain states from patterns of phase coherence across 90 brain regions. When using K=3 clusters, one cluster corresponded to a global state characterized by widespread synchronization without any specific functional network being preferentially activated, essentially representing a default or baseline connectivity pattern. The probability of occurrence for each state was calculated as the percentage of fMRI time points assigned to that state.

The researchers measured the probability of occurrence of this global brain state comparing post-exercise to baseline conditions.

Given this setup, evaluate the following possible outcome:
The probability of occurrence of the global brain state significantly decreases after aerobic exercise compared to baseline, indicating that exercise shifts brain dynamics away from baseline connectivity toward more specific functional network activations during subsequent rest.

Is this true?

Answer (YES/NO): NO